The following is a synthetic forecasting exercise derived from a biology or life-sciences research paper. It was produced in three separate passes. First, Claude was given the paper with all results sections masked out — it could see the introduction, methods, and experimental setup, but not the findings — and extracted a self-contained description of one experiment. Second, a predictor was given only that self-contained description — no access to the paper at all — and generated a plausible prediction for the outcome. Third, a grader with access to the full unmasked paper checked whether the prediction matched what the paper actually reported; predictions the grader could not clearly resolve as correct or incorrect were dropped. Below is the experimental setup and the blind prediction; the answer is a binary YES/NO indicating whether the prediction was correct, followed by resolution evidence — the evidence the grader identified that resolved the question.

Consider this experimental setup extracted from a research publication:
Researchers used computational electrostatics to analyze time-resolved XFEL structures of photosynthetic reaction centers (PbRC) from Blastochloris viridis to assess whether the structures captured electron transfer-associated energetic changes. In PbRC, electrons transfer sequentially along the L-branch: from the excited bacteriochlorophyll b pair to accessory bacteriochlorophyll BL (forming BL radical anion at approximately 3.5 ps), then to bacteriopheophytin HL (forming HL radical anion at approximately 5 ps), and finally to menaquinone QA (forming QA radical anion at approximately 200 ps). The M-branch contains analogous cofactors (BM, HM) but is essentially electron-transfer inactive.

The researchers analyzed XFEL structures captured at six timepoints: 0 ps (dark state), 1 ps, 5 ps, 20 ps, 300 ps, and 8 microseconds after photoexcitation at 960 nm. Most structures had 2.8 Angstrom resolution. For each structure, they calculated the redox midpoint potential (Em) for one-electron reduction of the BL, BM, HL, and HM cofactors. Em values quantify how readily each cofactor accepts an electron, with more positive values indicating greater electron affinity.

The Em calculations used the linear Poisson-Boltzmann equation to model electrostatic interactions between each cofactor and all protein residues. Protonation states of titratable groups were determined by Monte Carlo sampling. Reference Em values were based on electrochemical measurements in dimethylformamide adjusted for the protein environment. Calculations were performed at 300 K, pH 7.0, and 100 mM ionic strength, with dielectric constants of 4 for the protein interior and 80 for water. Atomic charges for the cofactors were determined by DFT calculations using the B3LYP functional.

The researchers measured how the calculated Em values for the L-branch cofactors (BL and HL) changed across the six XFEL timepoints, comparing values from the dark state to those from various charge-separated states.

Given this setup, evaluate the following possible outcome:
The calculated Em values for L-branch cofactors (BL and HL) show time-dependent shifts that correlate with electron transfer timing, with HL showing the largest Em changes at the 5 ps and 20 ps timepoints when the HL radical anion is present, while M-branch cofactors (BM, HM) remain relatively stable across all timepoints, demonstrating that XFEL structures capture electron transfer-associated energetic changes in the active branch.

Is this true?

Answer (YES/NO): NO